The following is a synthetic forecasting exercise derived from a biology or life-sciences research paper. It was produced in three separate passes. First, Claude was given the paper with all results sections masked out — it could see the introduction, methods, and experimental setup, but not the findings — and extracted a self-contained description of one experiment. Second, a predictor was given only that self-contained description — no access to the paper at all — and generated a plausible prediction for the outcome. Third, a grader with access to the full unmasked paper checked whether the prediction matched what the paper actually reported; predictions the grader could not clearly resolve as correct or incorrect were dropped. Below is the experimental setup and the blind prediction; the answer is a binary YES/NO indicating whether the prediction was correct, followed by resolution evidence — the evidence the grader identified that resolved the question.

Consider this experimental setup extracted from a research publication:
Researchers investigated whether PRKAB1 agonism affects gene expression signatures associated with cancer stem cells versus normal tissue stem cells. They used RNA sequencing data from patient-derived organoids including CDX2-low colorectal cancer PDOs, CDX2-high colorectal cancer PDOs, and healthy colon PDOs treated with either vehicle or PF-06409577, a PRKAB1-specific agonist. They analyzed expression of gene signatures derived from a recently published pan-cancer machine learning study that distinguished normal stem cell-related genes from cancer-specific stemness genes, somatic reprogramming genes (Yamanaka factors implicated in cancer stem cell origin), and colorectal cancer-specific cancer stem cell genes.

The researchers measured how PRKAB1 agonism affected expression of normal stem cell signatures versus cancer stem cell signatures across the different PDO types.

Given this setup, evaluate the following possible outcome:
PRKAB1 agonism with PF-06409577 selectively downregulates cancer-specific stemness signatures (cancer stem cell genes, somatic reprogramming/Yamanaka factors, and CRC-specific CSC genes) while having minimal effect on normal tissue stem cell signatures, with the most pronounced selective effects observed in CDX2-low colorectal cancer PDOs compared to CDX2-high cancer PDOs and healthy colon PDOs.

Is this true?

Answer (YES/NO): YES